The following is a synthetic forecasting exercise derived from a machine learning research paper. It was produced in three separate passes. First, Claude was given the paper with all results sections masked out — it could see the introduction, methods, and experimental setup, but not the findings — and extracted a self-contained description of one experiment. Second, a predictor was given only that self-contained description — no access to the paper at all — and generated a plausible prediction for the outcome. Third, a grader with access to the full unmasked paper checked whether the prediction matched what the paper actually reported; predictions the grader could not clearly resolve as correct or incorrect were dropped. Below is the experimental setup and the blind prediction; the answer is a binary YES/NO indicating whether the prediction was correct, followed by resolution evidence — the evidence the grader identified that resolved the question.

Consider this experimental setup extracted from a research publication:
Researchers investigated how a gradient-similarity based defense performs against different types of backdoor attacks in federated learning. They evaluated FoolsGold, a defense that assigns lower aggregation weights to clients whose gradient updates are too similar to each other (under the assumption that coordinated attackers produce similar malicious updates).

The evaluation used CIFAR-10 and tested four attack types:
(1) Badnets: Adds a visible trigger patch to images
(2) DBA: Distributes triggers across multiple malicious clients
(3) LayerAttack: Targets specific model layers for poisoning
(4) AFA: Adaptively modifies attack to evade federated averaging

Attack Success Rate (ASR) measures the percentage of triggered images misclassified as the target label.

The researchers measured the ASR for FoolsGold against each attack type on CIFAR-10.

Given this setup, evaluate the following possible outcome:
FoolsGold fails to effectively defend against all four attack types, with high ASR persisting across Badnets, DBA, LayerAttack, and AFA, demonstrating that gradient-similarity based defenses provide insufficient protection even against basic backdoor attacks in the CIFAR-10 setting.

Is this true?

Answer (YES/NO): NO